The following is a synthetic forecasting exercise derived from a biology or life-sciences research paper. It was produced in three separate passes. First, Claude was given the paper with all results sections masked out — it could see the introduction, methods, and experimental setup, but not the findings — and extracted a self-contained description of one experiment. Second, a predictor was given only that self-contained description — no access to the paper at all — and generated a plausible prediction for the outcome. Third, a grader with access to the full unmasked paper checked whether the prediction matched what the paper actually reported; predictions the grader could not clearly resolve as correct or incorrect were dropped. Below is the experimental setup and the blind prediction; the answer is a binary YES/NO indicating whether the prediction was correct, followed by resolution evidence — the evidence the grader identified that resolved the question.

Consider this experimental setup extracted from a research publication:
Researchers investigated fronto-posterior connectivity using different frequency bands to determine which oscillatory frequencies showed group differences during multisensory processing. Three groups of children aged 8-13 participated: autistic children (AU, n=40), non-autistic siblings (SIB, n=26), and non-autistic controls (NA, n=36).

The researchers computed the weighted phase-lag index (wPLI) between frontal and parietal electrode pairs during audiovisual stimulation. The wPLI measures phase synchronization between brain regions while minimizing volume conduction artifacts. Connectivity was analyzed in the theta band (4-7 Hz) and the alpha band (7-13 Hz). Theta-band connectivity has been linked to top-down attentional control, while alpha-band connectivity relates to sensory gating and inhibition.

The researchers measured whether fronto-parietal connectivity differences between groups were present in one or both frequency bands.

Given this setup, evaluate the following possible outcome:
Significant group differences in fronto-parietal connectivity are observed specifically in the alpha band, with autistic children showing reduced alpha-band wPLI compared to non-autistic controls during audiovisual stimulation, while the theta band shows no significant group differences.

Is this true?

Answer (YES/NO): NO